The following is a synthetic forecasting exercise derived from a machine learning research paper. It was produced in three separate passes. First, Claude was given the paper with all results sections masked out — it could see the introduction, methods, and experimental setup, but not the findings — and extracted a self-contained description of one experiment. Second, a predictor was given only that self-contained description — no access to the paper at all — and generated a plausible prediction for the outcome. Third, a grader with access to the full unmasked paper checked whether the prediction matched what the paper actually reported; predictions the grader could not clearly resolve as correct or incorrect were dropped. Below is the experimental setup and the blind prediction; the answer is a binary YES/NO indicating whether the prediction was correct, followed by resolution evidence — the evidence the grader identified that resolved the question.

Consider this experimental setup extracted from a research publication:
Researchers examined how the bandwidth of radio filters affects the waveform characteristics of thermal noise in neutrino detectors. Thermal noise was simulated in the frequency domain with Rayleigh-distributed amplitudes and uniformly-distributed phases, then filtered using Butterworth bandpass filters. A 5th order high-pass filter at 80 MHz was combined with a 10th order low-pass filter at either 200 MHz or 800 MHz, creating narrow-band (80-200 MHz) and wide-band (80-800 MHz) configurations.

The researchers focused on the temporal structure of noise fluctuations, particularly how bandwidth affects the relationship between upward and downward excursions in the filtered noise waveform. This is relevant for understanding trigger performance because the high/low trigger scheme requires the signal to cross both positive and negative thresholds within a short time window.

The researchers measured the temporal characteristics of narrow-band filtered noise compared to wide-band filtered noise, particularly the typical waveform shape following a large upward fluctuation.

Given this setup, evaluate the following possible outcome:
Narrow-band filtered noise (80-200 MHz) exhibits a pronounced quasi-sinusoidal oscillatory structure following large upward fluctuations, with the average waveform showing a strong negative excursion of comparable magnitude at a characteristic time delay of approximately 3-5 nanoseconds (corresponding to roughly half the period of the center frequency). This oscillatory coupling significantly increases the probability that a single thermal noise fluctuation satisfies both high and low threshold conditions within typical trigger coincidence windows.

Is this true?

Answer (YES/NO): NO